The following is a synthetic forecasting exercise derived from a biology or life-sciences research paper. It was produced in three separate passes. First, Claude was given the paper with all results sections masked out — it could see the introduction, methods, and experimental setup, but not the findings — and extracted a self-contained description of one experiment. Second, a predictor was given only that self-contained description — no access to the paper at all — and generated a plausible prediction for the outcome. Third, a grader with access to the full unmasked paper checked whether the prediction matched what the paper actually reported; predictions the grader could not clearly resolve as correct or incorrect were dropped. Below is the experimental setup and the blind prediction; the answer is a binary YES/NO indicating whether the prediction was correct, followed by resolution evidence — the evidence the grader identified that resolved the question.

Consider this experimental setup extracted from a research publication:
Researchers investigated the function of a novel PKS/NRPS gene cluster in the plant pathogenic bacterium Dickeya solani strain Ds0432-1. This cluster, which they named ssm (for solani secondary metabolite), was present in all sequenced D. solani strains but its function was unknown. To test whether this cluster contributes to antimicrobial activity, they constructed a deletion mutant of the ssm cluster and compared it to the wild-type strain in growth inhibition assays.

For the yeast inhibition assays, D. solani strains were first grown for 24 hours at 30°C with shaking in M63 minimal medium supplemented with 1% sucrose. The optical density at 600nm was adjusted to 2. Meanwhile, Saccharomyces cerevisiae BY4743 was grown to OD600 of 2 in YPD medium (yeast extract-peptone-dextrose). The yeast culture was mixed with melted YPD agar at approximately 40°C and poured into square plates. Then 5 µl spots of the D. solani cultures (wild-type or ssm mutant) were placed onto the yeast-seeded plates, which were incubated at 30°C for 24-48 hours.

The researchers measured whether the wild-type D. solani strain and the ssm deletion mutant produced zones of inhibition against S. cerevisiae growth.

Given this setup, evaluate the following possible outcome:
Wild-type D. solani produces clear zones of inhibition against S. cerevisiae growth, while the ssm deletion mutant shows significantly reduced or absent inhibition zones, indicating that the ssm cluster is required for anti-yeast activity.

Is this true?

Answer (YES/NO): YES